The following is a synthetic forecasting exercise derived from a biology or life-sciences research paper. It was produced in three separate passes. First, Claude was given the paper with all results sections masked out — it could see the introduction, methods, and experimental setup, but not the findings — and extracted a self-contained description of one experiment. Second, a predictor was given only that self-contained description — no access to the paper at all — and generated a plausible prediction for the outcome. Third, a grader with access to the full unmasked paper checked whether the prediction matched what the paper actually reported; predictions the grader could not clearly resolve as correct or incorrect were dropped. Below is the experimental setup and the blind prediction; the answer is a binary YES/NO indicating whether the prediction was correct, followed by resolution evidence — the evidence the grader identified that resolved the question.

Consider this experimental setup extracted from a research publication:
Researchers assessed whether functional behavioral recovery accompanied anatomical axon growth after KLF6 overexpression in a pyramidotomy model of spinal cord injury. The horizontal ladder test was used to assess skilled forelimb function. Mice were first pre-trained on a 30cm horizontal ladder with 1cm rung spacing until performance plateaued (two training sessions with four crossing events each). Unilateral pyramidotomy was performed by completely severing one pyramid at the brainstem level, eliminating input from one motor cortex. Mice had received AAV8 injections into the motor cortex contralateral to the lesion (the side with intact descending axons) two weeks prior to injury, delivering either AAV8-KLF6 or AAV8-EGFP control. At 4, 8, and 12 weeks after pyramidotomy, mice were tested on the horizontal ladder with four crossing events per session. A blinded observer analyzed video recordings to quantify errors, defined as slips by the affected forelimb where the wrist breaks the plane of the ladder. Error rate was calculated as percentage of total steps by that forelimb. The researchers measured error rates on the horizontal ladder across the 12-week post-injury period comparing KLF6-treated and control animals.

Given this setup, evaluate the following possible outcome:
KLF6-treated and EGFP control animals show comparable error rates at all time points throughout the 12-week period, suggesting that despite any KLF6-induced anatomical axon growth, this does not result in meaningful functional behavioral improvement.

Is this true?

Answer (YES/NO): YES